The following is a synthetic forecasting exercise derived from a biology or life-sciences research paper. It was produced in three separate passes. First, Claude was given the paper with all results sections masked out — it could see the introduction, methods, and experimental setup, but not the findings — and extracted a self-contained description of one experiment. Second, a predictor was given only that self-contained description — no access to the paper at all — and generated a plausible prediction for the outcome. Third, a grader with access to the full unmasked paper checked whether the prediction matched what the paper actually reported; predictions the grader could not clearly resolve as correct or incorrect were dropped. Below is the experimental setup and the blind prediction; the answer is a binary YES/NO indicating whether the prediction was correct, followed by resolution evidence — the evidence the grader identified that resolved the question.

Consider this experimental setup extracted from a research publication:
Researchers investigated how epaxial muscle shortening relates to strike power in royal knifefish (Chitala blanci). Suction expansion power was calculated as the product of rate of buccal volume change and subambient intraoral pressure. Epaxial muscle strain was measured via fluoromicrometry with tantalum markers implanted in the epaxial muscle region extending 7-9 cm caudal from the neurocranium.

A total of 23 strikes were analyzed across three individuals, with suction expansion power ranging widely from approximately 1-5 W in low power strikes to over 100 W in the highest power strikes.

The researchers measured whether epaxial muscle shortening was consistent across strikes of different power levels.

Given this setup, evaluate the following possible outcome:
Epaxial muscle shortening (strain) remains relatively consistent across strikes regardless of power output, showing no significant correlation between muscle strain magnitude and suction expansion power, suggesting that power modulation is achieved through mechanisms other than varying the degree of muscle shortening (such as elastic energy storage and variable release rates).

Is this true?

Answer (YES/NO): NO